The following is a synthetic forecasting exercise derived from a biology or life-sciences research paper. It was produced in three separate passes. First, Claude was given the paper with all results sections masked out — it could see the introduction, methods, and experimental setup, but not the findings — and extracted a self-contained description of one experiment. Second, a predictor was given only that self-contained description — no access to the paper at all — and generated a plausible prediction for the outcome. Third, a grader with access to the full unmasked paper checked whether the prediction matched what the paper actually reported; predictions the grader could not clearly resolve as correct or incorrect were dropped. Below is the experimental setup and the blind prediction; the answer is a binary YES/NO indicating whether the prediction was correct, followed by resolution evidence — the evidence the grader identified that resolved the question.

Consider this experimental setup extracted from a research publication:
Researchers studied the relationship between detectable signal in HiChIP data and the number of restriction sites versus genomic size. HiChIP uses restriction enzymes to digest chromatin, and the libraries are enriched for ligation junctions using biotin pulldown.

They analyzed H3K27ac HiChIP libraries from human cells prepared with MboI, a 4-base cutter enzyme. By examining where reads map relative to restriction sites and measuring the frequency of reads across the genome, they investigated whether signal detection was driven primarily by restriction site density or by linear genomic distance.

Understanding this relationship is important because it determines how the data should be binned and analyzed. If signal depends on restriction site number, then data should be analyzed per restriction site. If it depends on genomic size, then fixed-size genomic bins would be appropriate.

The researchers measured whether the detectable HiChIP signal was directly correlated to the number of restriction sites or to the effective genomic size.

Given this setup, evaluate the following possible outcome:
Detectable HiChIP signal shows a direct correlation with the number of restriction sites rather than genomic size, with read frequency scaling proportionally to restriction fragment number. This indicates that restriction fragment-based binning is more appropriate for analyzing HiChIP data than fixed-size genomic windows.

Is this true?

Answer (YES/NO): NO